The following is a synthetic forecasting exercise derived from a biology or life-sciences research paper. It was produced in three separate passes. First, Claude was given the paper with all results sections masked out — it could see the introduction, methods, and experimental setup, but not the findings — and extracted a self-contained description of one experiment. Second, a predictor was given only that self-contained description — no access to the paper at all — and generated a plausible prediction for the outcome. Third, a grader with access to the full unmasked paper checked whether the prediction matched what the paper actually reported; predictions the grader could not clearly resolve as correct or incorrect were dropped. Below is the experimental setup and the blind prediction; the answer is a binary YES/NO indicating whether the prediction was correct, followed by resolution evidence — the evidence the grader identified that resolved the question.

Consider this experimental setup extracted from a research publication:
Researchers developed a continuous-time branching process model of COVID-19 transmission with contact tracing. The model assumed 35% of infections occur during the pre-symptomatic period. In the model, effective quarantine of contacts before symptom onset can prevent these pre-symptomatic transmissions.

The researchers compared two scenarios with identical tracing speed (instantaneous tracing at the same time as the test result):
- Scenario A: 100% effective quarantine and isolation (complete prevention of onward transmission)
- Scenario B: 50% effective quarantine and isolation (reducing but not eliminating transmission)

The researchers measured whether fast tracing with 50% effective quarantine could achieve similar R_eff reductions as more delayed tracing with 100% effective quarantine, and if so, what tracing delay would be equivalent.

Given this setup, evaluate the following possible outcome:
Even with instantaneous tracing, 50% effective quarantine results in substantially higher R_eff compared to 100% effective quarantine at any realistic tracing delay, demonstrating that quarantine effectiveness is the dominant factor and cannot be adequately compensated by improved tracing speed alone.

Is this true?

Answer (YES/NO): NO